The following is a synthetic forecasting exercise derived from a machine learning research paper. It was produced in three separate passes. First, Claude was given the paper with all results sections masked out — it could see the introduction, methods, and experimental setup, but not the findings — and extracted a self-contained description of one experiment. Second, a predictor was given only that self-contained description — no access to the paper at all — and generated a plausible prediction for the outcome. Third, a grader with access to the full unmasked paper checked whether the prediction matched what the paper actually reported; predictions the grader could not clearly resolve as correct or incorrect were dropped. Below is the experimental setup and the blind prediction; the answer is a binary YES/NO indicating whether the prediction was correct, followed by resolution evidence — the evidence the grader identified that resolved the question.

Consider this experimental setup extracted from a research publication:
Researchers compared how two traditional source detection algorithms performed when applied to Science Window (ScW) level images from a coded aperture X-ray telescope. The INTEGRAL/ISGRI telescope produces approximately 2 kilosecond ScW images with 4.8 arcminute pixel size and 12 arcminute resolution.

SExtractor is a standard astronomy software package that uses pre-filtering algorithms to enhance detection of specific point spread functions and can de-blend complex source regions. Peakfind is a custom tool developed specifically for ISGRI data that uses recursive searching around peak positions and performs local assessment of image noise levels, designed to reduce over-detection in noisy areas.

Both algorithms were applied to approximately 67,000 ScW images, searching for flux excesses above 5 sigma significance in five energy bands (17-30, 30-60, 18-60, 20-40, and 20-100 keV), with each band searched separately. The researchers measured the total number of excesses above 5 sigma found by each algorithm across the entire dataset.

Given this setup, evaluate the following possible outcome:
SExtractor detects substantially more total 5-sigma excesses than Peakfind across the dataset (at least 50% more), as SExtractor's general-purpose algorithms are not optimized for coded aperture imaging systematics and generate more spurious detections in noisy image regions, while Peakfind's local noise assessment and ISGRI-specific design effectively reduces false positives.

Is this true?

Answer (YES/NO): NO